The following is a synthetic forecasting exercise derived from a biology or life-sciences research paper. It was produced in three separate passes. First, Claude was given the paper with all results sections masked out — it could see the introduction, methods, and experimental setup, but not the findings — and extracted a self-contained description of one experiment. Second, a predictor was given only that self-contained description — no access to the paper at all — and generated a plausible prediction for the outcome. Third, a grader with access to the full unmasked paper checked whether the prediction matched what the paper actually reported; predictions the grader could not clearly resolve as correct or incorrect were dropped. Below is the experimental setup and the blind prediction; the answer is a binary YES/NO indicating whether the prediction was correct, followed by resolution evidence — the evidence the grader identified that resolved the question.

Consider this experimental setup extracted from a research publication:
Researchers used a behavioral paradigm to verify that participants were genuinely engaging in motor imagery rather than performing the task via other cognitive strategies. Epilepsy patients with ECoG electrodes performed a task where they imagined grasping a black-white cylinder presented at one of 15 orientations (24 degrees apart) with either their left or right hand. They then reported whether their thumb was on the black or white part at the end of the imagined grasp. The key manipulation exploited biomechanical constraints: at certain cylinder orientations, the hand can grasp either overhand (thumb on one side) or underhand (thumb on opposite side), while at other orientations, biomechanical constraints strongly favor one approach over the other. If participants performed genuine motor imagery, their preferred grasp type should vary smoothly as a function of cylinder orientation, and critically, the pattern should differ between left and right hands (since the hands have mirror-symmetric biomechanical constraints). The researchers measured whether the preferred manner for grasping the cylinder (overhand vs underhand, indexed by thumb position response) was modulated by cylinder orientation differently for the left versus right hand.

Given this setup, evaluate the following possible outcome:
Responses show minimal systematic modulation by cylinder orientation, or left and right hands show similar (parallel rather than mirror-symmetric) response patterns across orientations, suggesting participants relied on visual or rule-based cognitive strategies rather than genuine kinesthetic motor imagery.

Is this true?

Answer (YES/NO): NO